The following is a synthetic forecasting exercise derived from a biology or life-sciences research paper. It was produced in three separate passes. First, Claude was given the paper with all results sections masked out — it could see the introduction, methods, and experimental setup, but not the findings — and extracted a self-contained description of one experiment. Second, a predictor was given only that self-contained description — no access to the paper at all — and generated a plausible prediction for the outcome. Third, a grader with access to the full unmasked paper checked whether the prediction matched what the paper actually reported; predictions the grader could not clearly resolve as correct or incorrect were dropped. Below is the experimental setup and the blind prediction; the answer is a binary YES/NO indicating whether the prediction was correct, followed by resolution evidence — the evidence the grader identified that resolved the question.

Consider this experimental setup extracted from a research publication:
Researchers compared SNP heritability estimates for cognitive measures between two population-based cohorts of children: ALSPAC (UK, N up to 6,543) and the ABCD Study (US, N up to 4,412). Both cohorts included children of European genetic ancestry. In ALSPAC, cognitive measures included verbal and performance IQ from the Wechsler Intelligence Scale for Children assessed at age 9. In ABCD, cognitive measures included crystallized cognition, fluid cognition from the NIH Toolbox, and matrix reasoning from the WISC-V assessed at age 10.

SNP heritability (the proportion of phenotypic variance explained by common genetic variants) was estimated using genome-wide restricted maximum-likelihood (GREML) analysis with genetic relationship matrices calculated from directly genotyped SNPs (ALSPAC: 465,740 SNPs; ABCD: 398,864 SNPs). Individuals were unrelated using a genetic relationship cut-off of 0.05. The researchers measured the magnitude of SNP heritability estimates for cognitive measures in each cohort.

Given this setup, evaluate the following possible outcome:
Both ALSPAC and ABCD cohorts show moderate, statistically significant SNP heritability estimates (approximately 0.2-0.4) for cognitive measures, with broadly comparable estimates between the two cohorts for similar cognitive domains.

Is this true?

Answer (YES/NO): NO